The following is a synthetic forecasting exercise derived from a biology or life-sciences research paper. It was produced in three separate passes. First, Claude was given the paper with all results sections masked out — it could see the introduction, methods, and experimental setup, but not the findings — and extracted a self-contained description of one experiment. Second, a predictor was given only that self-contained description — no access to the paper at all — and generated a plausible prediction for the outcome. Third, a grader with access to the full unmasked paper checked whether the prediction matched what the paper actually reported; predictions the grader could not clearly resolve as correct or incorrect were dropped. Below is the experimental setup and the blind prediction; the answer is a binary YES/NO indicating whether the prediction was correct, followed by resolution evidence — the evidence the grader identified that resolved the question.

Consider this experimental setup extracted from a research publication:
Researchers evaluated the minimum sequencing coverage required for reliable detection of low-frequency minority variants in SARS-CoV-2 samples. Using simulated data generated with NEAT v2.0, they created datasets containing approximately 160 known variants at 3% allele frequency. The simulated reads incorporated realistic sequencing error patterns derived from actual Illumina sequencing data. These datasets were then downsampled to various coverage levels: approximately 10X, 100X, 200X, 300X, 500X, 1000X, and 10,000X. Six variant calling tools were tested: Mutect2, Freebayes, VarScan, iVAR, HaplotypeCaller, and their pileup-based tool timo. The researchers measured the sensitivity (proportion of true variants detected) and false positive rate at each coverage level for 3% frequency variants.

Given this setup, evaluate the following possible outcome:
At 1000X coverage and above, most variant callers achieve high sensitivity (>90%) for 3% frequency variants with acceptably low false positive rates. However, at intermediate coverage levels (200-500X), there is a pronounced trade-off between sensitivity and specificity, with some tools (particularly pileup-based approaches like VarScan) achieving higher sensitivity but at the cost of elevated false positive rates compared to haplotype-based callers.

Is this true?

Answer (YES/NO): NO